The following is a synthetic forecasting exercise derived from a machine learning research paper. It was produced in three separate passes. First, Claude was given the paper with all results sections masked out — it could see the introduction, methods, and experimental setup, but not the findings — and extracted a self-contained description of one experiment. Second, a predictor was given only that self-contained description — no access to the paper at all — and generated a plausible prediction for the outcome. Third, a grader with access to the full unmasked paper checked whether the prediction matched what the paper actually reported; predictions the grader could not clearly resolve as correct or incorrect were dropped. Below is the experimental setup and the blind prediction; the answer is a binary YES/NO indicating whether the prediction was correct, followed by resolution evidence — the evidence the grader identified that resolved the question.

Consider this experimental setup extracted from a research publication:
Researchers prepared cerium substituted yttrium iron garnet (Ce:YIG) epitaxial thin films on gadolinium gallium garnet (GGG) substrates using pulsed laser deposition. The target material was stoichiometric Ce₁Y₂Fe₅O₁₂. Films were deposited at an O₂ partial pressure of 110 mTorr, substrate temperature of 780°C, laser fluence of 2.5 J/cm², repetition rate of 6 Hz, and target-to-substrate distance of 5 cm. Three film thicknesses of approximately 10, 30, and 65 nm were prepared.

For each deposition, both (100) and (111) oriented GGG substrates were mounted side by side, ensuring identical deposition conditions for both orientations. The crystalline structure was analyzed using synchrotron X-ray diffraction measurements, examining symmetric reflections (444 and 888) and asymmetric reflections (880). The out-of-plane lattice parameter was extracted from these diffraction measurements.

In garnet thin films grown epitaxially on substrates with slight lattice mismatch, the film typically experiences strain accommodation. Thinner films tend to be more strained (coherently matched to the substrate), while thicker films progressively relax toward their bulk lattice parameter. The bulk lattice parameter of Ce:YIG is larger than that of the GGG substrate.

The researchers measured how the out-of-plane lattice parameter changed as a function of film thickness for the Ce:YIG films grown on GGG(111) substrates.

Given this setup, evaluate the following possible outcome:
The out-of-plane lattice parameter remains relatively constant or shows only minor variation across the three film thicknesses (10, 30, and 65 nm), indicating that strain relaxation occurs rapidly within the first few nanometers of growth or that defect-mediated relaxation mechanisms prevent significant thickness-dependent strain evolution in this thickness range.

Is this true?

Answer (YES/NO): NO